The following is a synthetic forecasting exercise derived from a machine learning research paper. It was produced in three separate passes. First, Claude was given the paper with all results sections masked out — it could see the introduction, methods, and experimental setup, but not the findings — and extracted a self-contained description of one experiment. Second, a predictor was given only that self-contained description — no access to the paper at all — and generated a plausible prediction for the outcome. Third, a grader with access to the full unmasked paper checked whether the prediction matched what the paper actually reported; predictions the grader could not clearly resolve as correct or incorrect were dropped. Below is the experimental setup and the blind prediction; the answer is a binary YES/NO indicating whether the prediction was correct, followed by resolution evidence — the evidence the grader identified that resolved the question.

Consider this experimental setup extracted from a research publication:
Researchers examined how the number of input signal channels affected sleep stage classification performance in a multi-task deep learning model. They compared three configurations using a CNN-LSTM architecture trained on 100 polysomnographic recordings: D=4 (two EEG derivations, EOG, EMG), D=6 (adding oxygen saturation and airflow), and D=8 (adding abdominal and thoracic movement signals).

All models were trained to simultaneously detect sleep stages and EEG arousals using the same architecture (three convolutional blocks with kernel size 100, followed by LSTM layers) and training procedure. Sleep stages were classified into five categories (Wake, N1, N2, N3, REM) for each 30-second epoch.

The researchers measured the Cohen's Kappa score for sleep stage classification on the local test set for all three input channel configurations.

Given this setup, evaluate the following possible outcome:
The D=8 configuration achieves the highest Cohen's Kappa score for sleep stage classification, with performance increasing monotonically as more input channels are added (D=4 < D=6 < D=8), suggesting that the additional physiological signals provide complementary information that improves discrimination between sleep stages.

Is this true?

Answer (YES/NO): NO